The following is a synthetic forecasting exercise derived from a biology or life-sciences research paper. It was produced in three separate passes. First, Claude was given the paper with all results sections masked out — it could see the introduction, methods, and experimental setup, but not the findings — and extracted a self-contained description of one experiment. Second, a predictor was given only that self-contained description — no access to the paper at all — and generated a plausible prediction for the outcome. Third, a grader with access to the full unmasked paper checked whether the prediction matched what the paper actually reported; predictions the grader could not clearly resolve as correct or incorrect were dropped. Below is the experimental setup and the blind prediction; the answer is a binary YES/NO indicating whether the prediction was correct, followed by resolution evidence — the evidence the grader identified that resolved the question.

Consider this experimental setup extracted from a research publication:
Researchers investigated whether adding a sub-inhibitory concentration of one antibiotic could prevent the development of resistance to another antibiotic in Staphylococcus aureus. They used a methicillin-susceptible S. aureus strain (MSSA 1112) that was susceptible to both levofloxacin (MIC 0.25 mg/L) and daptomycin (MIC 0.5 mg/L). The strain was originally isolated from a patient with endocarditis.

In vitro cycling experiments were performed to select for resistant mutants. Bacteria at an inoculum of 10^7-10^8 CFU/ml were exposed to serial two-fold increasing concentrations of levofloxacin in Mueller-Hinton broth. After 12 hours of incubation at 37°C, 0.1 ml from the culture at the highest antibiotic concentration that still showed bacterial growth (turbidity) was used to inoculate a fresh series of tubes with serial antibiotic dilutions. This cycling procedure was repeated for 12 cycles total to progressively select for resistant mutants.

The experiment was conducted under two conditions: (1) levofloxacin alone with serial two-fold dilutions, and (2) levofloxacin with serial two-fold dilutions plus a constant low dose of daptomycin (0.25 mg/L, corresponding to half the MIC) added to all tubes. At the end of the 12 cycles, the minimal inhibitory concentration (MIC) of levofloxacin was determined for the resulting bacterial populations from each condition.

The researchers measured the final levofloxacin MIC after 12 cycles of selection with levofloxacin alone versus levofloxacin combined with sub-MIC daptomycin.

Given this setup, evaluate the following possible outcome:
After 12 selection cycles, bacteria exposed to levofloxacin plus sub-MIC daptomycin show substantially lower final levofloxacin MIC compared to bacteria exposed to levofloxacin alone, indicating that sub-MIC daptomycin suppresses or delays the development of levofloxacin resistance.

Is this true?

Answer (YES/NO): YES